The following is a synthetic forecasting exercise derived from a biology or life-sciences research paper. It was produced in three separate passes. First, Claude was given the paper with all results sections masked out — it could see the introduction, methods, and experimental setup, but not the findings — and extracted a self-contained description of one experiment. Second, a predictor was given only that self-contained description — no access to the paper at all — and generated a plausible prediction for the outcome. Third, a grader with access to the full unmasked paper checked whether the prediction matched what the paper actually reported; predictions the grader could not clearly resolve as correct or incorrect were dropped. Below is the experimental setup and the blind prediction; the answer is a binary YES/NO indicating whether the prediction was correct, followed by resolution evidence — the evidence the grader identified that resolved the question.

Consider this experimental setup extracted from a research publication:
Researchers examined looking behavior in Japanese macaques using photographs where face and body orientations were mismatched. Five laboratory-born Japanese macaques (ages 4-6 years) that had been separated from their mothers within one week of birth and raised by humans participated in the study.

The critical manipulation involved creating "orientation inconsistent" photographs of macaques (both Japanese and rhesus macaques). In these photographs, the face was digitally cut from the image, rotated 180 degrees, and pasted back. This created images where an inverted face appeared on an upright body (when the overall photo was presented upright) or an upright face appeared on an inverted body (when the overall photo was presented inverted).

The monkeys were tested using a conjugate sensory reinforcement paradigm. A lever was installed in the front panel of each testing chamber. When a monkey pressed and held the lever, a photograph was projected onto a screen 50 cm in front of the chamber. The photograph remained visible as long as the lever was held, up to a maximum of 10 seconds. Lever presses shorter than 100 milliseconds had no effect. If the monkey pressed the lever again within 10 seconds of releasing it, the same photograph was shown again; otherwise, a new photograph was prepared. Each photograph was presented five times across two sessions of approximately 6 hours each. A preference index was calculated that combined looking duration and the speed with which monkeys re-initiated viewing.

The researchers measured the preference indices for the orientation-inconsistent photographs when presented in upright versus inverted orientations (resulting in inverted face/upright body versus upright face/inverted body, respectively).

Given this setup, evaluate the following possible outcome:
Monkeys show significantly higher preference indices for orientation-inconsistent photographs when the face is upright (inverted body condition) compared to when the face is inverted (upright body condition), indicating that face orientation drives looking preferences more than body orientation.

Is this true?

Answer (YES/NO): YES